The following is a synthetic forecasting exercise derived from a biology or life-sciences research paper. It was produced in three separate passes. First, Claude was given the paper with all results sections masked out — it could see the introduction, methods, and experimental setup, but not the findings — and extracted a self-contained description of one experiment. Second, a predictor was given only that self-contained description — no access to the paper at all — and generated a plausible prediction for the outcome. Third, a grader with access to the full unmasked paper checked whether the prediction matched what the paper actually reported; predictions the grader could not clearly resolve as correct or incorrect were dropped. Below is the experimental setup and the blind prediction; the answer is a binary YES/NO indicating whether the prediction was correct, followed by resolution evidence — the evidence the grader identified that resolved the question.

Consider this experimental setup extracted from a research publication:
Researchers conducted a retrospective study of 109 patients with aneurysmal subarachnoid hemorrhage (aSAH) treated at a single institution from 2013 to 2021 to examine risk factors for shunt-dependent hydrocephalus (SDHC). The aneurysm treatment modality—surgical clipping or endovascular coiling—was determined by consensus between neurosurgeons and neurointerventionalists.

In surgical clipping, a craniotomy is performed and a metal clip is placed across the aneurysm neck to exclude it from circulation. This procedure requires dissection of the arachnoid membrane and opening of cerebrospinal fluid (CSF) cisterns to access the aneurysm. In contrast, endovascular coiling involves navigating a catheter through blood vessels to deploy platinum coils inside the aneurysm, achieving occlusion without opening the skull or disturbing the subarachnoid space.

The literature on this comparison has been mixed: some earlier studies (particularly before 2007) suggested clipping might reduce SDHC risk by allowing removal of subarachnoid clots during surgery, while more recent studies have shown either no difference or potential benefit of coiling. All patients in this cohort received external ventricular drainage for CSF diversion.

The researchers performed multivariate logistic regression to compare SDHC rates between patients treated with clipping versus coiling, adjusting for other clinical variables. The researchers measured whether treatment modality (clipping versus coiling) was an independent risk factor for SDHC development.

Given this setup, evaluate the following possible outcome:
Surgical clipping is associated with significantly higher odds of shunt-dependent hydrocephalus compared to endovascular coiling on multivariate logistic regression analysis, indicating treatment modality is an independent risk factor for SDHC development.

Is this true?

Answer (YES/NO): YES